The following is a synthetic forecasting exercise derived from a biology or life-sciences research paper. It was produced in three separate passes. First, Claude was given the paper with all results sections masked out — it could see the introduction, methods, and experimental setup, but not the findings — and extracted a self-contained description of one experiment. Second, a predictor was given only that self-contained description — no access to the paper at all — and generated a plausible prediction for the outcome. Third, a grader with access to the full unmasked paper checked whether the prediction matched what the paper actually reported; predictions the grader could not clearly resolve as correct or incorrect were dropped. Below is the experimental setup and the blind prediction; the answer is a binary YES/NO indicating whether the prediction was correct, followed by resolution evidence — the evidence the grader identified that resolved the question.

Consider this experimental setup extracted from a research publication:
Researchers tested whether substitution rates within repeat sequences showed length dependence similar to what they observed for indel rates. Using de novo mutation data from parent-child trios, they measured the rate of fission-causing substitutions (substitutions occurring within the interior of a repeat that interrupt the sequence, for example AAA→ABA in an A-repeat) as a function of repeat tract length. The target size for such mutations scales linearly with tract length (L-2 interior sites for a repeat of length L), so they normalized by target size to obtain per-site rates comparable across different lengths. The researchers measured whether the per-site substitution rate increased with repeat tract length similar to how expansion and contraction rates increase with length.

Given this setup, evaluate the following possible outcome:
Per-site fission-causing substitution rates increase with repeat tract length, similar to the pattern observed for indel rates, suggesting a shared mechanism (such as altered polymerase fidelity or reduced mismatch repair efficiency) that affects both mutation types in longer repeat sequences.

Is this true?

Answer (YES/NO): NO